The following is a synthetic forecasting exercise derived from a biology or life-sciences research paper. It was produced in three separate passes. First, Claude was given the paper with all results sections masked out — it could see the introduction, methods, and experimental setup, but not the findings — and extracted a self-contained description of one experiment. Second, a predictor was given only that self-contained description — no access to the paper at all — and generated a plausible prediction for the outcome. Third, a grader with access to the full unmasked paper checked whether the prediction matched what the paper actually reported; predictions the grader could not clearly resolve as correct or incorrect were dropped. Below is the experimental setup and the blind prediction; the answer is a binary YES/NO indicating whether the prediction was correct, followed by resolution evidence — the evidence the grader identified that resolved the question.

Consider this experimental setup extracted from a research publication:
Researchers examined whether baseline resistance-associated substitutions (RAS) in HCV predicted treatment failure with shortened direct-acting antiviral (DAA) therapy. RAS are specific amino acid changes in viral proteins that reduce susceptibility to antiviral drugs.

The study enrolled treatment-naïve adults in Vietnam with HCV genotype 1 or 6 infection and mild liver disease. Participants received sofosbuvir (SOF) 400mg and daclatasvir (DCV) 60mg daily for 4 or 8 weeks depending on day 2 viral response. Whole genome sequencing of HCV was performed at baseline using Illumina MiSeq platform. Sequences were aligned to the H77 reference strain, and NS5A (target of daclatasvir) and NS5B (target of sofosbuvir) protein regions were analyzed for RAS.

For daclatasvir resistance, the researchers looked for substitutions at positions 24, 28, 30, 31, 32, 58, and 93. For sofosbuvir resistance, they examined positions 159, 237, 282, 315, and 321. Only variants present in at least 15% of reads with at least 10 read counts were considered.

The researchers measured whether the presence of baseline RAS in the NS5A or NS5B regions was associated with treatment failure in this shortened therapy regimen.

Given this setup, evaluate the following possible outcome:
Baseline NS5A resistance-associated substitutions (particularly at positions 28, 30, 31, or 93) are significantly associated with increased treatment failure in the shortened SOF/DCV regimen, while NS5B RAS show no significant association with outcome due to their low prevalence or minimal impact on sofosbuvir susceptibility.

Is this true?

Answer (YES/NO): NO